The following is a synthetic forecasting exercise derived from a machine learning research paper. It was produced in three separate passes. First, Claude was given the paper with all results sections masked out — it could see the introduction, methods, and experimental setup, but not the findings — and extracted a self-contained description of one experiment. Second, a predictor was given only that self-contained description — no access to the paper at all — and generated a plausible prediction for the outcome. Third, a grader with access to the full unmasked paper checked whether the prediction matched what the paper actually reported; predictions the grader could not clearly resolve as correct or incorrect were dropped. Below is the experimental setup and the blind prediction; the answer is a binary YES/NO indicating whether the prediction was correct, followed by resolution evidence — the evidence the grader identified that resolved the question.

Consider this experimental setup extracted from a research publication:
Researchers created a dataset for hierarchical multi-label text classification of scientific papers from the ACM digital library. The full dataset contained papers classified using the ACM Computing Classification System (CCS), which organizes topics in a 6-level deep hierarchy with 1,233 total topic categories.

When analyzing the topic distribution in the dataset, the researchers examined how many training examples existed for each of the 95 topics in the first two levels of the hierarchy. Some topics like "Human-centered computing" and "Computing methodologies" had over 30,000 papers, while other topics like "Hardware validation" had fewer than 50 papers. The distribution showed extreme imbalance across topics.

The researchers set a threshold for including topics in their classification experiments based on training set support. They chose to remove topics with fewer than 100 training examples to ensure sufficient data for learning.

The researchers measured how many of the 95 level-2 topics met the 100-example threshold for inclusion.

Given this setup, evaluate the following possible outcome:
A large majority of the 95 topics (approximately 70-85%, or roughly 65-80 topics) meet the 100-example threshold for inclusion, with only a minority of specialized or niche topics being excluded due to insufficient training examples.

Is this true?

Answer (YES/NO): NO